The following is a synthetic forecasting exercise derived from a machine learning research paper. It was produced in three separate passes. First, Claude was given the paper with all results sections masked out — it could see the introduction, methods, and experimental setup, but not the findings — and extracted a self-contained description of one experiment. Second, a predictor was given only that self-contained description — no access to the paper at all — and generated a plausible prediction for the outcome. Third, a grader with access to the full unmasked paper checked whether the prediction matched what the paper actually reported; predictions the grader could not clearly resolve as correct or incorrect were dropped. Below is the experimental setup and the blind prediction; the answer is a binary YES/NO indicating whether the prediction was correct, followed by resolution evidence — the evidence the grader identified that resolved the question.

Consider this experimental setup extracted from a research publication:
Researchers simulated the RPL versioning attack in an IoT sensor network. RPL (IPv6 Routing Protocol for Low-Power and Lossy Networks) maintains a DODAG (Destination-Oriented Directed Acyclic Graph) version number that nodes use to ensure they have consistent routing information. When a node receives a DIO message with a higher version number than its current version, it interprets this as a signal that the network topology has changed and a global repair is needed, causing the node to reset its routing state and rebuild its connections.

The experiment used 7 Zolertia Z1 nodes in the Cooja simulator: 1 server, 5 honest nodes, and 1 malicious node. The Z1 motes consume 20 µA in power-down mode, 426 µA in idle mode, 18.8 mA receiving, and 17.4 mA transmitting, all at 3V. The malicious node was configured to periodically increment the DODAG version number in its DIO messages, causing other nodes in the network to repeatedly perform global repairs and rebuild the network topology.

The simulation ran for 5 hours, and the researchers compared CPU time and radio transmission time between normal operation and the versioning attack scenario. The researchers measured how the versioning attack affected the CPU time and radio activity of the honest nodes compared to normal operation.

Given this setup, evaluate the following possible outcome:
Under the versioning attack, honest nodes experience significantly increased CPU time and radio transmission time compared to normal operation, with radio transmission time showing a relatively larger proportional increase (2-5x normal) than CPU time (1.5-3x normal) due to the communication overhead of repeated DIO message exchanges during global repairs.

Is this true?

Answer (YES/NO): NO